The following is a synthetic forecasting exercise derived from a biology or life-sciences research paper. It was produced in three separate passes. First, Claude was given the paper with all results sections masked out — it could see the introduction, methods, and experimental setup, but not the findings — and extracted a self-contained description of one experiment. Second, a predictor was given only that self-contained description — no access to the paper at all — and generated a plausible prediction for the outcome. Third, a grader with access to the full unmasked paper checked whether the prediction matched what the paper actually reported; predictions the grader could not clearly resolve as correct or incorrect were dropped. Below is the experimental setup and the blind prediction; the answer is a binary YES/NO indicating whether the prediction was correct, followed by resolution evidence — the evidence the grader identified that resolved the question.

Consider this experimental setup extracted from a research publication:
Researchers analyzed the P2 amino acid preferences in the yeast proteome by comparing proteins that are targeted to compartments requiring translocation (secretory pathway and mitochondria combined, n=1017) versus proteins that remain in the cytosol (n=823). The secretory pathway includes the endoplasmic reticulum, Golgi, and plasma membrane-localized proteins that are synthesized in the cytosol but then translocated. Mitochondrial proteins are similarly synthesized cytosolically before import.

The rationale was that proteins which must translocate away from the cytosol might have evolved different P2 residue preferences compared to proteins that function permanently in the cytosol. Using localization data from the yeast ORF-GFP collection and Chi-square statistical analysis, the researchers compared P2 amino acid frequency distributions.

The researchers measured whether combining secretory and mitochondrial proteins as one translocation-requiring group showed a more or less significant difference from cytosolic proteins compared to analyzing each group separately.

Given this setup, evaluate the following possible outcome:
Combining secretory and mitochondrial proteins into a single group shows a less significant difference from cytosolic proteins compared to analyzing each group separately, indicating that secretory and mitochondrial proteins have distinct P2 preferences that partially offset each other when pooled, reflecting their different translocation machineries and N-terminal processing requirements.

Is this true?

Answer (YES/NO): NO